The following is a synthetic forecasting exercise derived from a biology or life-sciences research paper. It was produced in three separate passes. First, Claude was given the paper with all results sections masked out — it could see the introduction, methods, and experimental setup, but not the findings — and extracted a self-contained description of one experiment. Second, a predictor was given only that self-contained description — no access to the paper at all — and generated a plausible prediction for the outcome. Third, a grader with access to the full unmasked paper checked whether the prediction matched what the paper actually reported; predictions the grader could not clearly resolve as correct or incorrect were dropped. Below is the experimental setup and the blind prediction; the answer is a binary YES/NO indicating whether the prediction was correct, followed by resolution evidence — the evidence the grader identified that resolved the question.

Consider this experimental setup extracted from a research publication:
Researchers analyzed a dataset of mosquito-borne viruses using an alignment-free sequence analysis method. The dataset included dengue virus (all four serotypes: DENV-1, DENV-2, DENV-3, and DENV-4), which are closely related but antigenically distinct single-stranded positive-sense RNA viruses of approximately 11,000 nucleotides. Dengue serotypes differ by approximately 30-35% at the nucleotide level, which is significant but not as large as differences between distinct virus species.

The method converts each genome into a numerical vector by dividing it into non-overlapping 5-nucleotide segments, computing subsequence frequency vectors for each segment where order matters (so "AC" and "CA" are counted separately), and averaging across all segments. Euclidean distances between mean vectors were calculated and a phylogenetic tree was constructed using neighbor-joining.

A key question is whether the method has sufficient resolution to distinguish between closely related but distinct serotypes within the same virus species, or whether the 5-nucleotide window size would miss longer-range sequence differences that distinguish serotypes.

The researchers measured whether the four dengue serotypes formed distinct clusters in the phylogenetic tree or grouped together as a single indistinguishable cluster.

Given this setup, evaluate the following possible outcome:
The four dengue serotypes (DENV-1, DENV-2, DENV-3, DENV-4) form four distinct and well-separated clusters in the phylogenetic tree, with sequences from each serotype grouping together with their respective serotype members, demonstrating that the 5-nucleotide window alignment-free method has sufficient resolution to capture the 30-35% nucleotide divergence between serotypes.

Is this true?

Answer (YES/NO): NO